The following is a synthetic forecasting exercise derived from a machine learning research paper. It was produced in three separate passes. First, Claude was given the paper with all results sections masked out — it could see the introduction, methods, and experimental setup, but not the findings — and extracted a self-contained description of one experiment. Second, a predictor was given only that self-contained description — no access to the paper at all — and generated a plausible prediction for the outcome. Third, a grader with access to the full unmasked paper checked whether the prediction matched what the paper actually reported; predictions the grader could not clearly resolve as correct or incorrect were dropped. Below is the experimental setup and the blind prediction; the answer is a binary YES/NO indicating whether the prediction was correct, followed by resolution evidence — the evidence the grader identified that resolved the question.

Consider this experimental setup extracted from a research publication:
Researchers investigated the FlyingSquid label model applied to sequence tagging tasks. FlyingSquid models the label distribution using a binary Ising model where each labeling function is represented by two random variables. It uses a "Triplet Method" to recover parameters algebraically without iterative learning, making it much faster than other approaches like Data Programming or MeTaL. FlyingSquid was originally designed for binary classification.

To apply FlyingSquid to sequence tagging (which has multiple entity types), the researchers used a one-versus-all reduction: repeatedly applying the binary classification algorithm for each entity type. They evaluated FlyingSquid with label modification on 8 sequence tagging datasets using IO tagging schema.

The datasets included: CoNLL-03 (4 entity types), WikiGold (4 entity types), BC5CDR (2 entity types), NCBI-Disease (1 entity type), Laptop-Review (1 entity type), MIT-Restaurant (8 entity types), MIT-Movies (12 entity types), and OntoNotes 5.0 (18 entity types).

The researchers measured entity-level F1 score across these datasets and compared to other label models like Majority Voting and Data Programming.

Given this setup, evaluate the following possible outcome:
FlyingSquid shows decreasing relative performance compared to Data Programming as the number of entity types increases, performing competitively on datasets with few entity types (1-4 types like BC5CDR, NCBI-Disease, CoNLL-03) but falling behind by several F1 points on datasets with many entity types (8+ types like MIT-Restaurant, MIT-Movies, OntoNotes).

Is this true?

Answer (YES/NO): NO